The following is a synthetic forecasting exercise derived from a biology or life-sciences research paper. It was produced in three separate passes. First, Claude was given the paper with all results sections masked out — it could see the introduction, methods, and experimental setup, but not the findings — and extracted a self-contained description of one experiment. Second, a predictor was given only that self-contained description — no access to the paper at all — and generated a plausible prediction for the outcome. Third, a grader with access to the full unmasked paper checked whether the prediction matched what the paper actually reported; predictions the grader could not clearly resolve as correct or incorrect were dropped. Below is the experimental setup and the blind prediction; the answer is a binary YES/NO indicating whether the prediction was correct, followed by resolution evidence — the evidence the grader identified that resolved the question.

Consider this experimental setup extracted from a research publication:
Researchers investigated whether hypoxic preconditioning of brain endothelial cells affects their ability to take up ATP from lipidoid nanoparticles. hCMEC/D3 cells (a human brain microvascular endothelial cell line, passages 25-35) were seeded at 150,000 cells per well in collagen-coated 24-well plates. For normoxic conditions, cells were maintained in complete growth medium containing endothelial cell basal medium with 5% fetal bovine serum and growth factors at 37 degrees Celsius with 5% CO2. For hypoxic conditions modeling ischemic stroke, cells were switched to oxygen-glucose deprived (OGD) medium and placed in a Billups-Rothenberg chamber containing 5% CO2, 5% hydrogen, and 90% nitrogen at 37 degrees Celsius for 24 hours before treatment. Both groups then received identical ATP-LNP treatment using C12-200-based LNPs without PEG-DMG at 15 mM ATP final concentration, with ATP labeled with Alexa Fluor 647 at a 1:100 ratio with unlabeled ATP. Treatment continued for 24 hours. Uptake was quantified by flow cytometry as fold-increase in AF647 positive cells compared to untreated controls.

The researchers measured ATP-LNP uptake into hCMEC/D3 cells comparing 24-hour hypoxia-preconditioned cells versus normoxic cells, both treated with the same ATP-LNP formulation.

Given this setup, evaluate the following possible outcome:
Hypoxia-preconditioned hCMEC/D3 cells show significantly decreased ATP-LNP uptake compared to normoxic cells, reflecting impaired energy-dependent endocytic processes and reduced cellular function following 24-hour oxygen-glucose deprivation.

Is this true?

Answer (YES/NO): NO